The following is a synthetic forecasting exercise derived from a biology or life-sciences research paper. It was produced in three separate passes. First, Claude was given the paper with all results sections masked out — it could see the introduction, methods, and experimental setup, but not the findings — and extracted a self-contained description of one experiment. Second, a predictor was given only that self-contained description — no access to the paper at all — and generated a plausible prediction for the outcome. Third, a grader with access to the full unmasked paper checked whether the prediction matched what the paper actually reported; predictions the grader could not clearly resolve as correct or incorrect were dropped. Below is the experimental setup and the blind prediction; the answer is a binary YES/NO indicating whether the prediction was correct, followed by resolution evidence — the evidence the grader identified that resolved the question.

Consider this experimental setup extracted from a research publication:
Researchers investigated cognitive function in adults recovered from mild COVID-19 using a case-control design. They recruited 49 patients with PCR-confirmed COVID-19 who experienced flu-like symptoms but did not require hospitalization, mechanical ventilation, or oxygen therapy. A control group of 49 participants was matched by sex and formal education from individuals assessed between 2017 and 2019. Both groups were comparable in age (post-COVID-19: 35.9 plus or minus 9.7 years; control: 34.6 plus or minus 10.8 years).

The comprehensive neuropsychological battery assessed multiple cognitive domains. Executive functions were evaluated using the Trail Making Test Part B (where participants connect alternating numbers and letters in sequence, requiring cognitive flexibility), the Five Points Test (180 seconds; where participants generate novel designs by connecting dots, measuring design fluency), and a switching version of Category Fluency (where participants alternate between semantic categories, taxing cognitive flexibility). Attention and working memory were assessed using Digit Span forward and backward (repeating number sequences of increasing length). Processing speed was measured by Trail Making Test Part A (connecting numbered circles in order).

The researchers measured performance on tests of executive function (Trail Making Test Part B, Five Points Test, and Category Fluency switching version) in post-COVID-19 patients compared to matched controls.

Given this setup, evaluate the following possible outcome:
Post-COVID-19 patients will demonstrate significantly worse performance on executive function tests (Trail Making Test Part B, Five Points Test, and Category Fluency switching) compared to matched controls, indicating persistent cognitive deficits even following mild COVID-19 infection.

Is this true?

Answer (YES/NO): NO